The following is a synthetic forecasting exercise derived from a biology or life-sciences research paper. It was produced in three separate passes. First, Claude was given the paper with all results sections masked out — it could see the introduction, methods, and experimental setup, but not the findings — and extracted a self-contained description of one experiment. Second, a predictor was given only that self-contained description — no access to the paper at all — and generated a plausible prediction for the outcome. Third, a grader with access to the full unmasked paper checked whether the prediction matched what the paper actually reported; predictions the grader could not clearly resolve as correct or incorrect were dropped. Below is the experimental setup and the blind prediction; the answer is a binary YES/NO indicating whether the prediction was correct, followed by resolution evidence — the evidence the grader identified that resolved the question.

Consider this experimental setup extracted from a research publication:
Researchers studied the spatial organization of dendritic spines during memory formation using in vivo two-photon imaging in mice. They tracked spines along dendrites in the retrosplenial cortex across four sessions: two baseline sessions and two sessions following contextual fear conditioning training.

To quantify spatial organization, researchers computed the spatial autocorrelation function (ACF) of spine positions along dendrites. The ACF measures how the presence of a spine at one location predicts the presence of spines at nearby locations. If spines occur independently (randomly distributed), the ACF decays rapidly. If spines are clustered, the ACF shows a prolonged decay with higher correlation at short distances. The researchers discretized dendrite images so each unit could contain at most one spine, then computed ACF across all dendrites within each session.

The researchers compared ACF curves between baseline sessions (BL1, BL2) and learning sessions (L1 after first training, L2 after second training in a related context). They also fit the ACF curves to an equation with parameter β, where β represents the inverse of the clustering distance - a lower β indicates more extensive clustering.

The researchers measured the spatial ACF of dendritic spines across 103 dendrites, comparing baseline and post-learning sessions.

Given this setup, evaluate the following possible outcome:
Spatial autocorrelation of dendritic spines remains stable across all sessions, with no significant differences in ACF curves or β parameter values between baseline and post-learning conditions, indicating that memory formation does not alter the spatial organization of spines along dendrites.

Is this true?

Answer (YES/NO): NO